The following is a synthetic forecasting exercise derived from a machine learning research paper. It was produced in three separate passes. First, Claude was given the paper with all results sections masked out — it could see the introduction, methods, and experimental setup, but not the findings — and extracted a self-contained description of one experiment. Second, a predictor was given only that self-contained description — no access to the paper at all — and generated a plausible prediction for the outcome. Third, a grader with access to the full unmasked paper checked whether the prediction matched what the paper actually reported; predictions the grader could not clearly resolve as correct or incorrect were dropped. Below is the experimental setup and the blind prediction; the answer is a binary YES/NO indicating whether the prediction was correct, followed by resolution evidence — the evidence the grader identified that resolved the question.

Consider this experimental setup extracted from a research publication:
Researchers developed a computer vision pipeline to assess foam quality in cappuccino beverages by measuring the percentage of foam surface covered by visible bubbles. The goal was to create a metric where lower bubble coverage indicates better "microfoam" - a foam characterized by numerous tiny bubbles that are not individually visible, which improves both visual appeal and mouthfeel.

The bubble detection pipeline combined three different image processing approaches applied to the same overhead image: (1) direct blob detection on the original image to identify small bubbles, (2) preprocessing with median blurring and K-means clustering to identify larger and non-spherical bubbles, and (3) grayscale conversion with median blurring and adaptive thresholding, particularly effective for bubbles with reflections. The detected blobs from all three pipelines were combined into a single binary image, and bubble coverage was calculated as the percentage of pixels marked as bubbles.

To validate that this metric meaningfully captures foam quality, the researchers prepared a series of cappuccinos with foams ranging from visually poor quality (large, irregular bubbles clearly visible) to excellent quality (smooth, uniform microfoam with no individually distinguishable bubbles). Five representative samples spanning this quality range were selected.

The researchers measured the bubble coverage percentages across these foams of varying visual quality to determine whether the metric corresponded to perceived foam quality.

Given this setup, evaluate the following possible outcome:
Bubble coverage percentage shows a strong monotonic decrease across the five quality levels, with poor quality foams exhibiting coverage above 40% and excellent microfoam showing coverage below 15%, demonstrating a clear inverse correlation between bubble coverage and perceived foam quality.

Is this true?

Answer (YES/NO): NO